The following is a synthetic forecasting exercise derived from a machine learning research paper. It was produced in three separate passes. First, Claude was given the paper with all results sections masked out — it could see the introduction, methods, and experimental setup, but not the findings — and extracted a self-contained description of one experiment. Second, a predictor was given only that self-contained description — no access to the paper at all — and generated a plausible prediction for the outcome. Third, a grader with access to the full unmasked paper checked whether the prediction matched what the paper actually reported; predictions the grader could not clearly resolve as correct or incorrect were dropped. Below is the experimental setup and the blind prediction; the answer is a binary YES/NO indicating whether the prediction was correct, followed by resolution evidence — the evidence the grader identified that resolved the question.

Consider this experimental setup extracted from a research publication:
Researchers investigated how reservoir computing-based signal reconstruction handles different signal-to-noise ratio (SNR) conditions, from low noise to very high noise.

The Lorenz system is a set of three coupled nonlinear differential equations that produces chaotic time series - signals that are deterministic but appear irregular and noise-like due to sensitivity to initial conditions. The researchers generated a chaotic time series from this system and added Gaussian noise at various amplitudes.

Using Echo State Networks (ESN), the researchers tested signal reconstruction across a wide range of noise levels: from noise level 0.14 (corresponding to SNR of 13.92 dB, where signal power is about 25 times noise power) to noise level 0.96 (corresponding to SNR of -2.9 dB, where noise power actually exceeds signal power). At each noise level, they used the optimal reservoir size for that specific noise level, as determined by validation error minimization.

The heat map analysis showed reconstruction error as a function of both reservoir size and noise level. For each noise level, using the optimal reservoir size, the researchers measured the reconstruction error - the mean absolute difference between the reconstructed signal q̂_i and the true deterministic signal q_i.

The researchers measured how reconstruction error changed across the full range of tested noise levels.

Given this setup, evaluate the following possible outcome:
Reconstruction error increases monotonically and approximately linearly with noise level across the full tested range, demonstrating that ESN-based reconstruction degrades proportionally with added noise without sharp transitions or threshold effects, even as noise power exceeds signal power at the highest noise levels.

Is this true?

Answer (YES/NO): NO